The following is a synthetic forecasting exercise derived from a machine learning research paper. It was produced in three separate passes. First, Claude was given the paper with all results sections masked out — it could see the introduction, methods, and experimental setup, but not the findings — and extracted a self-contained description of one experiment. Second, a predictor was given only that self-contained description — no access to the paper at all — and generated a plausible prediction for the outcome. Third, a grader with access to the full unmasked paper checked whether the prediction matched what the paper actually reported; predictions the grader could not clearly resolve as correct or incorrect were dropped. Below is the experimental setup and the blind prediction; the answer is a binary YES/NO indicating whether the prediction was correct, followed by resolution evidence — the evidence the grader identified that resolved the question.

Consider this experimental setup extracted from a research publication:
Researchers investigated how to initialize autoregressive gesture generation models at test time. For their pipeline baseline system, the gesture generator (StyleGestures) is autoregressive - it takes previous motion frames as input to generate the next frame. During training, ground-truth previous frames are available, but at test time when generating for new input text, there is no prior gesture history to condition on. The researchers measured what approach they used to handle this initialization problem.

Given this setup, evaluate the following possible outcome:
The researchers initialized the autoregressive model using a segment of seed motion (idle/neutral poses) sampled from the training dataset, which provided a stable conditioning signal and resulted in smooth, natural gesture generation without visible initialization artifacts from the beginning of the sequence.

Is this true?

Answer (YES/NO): NO